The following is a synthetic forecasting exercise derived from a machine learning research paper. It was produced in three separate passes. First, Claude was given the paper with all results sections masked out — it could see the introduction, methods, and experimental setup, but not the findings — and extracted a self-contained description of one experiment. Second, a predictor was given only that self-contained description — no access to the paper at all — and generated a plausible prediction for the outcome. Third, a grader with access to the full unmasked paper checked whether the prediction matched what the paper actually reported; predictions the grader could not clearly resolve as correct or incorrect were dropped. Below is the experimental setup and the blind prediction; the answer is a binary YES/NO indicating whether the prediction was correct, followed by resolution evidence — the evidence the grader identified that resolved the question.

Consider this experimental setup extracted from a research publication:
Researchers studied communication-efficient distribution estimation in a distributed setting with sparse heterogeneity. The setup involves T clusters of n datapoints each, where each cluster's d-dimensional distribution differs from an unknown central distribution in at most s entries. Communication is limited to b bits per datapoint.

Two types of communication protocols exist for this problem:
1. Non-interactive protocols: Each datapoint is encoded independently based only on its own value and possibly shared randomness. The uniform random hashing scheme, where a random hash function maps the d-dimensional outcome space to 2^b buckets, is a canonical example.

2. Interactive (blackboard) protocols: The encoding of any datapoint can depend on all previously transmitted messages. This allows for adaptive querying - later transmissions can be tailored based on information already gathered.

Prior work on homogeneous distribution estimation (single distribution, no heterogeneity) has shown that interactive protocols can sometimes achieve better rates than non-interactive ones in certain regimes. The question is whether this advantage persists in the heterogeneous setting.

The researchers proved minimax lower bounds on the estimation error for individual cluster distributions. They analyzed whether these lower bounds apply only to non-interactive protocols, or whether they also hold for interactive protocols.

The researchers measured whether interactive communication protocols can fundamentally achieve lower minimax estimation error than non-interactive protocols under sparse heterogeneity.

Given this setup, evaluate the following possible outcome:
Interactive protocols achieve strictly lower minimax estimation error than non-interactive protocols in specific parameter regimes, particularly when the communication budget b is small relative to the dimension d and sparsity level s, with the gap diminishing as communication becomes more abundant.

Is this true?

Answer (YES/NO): NO